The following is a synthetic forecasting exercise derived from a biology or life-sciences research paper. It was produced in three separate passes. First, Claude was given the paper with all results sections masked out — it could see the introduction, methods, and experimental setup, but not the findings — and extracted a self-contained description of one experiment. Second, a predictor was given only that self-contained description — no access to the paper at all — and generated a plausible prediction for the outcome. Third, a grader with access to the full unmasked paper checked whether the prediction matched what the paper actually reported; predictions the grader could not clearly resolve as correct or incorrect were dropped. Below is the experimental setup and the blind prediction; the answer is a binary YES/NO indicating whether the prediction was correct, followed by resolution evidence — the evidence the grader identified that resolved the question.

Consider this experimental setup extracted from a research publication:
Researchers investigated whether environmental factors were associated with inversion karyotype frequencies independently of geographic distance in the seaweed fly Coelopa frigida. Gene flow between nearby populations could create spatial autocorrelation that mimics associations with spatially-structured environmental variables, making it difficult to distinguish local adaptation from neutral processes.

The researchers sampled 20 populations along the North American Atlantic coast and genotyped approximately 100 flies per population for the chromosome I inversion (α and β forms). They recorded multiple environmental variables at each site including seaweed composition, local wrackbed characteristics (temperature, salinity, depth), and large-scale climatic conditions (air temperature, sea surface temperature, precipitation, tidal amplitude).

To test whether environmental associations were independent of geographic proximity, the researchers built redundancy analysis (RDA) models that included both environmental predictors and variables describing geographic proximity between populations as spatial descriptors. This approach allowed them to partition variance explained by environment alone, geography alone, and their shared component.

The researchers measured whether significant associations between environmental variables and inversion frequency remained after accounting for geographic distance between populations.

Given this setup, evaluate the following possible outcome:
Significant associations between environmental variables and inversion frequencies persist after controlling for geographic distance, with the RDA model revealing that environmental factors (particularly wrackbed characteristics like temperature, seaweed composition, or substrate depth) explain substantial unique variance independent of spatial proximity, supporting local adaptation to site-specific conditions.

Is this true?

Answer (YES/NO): YES